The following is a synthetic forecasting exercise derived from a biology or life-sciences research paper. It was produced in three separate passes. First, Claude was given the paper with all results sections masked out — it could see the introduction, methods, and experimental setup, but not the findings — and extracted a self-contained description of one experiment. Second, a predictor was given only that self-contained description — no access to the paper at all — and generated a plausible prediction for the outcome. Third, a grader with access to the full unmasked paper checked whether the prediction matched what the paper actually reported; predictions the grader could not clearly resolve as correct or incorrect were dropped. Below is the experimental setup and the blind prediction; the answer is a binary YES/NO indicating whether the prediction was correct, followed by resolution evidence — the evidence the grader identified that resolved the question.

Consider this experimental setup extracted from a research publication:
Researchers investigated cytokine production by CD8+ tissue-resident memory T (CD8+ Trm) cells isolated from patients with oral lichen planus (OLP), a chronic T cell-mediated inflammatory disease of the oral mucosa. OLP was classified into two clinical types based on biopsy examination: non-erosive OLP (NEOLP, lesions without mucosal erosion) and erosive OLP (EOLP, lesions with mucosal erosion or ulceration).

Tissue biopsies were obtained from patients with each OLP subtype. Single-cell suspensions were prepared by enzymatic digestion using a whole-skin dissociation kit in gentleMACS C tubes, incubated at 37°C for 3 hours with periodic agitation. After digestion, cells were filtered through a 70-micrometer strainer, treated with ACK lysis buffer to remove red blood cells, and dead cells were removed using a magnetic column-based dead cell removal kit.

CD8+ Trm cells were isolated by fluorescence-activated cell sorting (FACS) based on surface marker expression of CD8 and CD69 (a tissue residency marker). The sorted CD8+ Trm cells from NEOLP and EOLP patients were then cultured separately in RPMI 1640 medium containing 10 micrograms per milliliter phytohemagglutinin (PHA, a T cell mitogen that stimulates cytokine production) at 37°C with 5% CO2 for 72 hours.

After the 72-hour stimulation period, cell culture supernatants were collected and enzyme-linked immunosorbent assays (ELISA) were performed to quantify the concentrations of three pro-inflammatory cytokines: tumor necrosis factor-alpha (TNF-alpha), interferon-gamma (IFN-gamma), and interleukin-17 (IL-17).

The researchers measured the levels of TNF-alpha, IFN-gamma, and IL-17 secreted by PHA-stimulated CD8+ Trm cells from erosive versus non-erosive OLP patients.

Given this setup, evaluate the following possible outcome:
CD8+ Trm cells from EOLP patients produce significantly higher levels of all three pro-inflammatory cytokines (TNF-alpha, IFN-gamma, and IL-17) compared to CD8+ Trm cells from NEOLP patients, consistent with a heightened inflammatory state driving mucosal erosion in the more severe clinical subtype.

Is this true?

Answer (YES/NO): NO